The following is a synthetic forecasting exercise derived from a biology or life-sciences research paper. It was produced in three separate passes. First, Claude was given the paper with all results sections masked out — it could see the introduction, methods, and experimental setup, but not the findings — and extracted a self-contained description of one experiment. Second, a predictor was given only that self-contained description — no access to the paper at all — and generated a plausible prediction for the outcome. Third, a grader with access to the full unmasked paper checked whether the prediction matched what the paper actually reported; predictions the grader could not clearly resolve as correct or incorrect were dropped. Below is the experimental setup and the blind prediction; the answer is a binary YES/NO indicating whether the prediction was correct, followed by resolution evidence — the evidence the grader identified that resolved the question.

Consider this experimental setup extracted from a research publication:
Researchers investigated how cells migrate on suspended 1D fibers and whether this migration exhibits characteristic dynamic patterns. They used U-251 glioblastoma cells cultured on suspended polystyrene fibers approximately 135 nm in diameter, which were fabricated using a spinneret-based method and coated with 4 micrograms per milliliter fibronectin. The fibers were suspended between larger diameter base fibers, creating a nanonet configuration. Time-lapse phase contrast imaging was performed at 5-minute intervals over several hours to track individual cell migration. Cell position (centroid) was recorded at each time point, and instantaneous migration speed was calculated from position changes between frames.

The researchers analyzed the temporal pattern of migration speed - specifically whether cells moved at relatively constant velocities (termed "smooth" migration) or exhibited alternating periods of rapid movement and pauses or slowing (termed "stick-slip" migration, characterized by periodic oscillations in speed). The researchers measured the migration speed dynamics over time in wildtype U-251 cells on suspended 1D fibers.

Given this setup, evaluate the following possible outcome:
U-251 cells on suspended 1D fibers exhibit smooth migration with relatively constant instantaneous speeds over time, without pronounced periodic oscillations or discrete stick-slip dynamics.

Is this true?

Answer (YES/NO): NO